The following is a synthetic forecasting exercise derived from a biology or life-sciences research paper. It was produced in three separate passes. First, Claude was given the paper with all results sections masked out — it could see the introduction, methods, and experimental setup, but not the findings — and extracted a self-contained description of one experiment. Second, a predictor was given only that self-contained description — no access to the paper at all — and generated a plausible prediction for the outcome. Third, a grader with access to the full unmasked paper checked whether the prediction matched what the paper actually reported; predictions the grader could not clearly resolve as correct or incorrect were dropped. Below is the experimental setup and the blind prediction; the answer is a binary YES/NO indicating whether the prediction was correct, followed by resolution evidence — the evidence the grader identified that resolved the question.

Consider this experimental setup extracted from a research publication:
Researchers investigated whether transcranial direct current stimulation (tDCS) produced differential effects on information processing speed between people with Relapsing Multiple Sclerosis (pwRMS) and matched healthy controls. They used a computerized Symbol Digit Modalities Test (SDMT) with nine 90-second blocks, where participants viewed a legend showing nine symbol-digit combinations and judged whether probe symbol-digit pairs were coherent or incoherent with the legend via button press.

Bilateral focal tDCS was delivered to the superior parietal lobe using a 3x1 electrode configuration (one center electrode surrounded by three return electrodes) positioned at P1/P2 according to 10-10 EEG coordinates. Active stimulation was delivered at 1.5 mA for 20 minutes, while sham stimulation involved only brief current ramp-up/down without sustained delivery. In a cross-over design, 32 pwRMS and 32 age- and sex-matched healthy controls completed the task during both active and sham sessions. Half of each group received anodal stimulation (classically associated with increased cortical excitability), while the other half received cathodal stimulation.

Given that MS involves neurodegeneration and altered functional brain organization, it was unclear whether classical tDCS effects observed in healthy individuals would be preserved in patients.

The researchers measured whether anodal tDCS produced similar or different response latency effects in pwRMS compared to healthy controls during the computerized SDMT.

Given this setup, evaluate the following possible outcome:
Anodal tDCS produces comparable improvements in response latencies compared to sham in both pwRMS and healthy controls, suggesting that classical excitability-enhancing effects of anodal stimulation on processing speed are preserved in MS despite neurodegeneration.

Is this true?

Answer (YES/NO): NO